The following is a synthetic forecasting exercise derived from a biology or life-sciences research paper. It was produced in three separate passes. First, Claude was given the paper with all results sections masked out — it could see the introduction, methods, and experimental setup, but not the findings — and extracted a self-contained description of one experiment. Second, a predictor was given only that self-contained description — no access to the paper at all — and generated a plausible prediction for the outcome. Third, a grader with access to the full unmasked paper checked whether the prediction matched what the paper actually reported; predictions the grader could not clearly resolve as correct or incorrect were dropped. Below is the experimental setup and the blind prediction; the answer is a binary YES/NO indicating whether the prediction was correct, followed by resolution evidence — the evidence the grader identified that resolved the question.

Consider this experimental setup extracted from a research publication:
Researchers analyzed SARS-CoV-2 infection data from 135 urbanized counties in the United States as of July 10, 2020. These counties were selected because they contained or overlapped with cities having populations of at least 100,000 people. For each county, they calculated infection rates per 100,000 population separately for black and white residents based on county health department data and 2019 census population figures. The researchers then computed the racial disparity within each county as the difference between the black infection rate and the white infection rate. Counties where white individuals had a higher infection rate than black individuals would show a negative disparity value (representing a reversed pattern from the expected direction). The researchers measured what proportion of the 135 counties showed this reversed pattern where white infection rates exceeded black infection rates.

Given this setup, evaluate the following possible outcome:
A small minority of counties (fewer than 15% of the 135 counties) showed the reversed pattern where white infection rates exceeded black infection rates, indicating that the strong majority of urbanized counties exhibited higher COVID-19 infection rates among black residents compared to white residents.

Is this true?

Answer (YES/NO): YES